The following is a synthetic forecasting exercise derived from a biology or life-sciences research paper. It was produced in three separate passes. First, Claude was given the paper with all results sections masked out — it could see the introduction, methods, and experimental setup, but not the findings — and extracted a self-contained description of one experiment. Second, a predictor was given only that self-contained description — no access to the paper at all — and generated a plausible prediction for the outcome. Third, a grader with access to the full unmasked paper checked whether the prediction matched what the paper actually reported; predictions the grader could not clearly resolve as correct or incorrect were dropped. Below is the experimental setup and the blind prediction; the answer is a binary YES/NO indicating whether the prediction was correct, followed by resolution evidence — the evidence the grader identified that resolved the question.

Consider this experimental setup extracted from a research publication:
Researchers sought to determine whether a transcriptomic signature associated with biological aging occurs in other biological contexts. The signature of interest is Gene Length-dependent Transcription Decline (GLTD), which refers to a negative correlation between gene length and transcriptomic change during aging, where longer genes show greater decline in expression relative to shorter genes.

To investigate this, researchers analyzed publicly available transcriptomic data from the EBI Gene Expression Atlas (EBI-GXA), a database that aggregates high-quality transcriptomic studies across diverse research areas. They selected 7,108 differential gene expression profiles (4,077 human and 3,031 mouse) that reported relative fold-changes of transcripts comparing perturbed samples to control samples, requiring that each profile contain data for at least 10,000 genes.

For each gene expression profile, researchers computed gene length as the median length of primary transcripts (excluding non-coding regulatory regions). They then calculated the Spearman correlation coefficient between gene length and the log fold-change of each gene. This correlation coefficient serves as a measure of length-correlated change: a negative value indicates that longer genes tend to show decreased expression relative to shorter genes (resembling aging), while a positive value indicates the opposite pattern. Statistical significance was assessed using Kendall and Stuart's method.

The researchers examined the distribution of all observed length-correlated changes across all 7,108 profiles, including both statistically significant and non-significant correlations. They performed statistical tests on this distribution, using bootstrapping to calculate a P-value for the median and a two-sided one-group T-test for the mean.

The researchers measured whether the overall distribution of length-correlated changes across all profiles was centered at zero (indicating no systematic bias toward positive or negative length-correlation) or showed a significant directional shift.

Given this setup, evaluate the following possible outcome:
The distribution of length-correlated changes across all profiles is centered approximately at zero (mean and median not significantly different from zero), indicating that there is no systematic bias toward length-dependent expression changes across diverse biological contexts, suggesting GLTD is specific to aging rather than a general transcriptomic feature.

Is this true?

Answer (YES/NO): NO